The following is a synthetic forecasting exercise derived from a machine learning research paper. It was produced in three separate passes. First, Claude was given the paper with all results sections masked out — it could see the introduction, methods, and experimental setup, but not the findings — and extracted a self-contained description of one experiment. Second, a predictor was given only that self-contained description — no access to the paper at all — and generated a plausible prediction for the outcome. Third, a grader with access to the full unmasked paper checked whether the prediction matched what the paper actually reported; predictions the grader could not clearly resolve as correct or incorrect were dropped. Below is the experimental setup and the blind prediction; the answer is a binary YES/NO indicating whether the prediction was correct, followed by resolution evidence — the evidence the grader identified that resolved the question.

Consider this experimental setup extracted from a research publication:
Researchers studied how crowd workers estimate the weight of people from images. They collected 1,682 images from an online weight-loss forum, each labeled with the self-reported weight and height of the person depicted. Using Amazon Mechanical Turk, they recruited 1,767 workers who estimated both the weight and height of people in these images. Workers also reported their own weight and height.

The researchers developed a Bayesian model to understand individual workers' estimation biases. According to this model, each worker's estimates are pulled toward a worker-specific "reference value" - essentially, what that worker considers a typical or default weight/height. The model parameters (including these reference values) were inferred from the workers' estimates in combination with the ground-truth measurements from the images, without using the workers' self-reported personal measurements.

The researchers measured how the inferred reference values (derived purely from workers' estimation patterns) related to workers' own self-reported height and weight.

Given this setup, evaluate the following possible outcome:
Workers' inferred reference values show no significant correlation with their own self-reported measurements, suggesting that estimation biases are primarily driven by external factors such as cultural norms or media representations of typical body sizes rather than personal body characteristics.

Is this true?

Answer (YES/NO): NO